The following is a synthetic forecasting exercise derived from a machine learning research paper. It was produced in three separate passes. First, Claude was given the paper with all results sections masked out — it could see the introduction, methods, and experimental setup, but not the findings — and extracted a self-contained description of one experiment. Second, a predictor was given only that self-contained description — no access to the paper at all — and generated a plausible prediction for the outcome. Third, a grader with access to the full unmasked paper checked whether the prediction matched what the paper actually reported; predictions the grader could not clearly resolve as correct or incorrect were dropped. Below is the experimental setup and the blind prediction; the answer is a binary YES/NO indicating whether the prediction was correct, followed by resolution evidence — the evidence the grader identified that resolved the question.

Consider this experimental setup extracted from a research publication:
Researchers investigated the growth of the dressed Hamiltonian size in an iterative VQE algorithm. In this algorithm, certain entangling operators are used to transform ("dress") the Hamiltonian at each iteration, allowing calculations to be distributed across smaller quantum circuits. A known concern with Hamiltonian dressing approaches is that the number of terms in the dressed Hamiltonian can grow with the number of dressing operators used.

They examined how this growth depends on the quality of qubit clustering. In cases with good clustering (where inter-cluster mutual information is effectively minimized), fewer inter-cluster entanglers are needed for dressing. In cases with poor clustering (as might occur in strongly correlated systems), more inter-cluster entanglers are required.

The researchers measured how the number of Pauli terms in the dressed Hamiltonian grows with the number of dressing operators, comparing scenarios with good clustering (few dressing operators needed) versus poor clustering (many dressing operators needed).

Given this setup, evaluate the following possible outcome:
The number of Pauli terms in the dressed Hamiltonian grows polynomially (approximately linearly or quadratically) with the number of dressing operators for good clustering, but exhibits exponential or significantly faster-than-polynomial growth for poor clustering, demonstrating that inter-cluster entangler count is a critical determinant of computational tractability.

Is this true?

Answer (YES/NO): NO